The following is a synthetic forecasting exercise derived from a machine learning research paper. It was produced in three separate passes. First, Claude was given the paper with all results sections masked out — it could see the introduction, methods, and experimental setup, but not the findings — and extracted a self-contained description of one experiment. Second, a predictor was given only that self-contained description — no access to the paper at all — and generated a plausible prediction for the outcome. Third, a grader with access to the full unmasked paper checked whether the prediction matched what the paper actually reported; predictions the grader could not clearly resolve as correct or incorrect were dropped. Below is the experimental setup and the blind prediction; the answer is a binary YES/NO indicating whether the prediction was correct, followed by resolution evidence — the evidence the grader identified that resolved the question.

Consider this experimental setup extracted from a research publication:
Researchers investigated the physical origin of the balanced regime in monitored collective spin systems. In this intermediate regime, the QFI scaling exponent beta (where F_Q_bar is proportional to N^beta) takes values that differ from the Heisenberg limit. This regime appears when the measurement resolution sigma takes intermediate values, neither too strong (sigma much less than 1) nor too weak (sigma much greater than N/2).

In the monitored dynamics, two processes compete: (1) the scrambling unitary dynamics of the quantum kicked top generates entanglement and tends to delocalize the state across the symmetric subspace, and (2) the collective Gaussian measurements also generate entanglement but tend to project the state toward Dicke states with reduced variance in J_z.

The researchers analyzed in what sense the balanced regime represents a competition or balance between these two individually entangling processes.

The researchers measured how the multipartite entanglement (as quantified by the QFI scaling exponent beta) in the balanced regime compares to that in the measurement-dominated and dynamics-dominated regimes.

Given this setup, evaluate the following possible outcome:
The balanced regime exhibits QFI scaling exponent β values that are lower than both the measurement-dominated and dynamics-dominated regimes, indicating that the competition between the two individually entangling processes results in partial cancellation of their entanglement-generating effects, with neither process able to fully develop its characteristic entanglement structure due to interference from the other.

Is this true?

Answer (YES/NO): YES